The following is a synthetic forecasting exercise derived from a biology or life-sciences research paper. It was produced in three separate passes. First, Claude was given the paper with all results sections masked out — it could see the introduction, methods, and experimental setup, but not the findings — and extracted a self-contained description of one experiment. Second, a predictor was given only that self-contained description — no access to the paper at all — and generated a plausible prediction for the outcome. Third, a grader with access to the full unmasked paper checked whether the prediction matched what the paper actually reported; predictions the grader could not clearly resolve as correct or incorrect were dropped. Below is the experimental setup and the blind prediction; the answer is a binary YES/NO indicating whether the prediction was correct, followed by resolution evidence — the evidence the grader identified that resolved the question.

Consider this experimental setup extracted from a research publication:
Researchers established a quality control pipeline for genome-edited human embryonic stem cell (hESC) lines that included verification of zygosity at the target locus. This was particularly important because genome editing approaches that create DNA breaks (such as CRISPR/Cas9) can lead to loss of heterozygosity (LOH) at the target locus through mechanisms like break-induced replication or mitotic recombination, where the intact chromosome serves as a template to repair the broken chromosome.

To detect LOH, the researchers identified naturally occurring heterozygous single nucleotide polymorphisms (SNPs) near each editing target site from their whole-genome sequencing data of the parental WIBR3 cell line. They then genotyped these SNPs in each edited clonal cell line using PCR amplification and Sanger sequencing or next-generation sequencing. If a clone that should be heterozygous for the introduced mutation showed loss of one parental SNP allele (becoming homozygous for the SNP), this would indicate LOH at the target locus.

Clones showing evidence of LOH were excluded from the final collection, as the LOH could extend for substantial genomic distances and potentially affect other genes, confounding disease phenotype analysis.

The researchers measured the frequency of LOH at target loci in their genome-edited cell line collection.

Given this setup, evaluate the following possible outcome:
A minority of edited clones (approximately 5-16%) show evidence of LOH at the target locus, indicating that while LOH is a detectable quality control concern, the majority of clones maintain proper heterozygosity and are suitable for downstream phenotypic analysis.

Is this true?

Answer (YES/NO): YES